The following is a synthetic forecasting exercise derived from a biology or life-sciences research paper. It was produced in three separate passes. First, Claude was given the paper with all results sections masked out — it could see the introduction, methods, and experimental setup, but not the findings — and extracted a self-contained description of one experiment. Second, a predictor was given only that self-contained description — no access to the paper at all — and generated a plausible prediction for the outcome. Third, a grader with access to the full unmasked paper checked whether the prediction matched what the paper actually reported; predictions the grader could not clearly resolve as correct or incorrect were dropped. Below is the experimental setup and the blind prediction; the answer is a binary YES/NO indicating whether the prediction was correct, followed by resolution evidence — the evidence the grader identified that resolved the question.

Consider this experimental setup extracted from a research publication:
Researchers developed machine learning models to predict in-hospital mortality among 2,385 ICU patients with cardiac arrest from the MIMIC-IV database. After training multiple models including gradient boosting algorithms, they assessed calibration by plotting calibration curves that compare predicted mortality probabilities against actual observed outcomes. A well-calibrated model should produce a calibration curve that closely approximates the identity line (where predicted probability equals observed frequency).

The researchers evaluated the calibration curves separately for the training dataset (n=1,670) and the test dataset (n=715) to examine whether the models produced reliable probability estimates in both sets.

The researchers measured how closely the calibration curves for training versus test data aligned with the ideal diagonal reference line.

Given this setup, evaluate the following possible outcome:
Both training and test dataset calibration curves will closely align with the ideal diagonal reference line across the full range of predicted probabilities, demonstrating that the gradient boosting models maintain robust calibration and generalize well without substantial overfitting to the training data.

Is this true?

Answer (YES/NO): NO